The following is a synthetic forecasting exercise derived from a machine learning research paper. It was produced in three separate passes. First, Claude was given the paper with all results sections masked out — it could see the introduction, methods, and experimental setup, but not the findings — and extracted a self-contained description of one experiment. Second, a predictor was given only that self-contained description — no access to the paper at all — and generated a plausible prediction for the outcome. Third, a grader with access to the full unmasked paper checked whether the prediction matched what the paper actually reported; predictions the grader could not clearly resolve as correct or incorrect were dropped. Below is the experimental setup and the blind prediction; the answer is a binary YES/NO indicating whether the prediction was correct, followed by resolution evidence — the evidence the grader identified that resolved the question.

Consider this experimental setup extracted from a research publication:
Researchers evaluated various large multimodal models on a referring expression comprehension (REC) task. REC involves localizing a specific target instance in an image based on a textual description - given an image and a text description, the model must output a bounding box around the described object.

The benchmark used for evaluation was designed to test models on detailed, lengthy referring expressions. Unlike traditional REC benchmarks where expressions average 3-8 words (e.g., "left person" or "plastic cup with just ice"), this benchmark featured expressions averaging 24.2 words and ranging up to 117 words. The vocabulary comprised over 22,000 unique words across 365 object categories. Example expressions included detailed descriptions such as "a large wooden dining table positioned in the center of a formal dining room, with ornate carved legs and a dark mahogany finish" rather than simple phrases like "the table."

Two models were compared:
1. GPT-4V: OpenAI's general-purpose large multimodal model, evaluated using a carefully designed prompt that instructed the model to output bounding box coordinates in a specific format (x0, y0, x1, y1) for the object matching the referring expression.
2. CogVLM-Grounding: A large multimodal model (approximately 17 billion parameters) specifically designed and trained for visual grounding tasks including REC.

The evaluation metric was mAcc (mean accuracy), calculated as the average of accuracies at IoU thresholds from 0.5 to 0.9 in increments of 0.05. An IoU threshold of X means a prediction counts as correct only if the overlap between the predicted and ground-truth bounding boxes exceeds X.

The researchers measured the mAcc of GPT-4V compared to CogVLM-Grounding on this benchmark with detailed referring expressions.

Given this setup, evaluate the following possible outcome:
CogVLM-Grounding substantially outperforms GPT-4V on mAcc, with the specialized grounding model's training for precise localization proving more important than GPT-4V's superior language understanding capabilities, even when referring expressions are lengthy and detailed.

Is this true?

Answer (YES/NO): YES